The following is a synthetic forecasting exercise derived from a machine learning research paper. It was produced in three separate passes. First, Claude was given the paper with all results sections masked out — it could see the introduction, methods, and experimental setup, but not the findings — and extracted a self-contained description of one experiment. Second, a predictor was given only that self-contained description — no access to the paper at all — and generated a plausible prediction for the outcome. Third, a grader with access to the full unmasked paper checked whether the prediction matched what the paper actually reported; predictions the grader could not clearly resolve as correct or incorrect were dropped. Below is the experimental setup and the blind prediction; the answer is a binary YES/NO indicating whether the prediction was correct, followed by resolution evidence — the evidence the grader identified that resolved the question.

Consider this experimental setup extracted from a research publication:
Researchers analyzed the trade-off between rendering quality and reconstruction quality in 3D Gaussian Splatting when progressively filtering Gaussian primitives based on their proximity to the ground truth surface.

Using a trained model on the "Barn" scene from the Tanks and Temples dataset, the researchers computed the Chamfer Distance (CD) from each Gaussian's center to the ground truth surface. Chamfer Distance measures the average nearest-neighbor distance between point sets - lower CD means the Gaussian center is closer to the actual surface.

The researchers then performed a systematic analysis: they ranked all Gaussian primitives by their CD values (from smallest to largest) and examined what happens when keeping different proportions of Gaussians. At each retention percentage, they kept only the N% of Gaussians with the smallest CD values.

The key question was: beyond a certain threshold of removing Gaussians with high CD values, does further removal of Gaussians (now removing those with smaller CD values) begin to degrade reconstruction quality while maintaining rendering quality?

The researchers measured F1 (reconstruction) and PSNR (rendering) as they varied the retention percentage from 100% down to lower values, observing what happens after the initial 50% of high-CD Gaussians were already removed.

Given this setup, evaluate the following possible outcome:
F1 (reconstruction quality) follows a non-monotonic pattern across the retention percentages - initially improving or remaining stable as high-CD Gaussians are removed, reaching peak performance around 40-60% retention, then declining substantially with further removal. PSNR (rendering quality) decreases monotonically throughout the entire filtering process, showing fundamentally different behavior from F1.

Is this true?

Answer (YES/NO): NO